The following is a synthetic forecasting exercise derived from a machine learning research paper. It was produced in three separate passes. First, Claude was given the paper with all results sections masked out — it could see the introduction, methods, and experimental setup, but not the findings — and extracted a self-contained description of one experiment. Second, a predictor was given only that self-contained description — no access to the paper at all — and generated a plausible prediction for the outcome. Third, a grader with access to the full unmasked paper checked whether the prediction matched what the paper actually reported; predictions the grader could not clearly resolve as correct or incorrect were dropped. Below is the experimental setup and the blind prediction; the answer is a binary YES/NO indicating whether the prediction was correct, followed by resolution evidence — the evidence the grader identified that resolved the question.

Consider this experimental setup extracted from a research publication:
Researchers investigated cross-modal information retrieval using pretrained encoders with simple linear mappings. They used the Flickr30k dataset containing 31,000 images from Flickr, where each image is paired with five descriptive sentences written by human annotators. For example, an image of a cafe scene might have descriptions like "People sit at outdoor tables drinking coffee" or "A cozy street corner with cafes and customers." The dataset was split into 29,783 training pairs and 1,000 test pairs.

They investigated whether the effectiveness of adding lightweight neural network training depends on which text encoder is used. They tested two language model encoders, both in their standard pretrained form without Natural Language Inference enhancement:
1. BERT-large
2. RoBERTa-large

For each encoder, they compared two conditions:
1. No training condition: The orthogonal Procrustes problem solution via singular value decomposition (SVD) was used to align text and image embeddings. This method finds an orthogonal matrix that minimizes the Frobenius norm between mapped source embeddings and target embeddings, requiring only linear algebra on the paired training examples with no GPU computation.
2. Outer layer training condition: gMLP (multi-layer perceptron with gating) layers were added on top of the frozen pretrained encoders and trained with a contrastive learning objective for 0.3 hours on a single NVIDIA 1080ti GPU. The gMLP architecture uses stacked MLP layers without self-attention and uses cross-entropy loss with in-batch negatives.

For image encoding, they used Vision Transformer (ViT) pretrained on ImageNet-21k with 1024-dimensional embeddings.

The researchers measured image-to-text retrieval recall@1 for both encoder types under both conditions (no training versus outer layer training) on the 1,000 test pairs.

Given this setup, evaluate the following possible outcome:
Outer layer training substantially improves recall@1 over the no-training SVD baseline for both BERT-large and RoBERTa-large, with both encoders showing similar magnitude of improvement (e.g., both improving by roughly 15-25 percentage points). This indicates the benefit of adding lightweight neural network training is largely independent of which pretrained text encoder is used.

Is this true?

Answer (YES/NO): NO